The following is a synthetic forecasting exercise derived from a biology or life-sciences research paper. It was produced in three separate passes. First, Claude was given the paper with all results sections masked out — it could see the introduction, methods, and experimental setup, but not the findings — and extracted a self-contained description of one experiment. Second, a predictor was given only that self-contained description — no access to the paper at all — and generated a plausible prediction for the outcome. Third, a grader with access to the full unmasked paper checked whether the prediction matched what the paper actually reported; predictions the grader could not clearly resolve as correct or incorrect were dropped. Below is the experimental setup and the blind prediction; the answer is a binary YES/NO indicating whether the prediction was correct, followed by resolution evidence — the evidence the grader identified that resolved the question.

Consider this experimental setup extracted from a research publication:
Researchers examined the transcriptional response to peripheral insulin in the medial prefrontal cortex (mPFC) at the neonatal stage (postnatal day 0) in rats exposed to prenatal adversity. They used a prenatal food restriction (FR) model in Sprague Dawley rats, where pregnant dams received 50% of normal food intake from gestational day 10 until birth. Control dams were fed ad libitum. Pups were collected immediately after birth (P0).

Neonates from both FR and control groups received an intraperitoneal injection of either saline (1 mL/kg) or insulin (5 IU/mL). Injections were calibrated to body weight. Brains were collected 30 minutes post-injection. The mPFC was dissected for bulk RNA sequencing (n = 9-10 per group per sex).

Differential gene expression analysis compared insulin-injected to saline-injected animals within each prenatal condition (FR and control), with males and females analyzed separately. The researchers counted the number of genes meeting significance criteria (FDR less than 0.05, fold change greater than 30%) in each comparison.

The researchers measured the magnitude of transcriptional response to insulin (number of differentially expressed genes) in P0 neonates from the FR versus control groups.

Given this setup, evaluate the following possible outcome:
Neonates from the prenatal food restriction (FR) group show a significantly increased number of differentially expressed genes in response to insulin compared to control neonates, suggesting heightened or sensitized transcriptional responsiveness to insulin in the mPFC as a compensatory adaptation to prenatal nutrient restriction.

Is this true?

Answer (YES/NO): NO